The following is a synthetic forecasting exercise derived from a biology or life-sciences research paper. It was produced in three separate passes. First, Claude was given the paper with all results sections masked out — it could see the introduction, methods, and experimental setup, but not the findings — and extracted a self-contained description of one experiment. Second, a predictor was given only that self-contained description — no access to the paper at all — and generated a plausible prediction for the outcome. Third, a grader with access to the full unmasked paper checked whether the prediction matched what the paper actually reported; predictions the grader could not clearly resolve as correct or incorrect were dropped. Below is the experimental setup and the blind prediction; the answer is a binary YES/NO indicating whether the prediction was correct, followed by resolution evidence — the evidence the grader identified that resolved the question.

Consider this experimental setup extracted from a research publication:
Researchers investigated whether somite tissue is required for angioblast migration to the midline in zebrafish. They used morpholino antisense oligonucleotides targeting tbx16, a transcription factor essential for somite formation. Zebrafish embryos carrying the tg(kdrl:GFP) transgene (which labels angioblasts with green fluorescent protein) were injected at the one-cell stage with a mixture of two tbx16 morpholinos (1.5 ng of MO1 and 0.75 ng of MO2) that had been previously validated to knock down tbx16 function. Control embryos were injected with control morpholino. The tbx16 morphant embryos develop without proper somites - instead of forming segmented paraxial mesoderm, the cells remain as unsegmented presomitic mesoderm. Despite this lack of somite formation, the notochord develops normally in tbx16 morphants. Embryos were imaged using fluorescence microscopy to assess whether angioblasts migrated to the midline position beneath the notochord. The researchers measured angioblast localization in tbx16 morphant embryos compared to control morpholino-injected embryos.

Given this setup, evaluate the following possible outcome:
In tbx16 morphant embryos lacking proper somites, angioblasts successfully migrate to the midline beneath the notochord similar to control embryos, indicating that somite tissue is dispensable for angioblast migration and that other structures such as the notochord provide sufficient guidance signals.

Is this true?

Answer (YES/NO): NO